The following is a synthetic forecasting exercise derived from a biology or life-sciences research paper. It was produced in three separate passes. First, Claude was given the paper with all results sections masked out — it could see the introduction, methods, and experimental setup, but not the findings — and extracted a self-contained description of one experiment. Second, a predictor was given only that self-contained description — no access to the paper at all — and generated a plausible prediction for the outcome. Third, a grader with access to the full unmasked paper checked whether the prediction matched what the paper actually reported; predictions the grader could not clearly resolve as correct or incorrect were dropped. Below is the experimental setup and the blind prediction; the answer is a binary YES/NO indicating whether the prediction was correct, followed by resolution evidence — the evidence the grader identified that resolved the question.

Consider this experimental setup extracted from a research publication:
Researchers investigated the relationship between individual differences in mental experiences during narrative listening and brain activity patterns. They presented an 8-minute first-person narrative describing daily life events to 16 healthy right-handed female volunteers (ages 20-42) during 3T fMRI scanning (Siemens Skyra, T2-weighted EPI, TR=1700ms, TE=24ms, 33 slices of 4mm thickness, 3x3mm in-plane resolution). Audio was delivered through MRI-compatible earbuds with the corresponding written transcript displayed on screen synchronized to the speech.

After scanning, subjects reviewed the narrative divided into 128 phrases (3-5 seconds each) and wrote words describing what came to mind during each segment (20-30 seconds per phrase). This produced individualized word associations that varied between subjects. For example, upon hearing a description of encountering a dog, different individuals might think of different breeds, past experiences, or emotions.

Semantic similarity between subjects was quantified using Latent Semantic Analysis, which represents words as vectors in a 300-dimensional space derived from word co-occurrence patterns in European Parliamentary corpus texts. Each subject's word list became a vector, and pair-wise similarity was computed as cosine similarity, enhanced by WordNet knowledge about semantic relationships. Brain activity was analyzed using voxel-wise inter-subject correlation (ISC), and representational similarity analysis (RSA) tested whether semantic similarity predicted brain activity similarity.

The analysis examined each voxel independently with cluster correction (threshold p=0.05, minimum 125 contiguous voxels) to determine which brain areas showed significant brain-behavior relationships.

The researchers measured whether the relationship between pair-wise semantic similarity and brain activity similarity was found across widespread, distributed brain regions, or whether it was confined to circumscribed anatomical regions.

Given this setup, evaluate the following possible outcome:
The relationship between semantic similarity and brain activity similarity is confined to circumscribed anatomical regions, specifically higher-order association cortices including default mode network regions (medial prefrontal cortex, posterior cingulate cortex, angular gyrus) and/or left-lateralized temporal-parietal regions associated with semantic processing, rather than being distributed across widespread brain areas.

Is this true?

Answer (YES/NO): NO